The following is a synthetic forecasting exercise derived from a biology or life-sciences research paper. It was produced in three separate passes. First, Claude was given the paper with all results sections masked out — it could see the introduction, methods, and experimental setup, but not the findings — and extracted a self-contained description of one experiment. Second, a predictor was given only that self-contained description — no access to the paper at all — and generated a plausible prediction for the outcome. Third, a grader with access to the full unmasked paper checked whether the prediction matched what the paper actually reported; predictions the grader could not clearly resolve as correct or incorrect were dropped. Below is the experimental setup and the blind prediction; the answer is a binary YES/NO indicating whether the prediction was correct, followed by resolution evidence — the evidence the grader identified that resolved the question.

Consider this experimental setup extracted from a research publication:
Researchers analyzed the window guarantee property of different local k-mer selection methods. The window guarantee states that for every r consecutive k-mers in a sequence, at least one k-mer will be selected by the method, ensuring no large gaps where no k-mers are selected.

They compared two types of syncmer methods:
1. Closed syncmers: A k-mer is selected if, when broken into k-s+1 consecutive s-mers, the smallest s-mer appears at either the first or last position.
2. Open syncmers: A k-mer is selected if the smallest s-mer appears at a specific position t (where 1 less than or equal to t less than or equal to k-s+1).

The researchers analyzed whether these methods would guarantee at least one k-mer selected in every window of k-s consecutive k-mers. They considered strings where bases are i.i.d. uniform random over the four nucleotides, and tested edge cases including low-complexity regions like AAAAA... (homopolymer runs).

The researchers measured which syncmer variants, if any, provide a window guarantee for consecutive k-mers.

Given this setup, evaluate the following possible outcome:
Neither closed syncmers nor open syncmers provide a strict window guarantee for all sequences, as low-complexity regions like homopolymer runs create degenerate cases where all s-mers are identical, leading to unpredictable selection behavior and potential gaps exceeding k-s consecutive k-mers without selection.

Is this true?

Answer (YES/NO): NO